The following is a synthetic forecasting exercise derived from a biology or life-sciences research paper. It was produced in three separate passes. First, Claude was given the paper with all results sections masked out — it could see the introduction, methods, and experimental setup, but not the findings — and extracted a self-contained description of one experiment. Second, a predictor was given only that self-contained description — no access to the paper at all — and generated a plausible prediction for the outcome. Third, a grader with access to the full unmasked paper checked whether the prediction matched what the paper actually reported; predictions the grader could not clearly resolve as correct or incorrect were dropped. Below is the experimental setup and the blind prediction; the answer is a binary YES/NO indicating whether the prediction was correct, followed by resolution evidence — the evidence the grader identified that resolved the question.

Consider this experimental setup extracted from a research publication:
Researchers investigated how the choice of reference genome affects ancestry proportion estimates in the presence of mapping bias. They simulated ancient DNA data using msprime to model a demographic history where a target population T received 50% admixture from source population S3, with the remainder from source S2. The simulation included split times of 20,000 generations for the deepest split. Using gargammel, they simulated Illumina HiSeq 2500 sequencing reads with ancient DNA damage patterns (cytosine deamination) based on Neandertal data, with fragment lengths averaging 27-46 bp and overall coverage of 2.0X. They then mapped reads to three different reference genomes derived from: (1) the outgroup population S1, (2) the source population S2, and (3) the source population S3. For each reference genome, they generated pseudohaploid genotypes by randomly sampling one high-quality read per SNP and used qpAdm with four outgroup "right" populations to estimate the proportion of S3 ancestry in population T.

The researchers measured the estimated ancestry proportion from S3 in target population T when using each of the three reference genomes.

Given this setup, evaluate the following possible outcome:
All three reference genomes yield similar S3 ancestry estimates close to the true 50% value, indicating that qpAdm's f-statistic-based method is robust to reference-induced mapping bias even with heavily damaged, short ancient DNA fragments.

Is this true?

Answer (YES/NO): NO